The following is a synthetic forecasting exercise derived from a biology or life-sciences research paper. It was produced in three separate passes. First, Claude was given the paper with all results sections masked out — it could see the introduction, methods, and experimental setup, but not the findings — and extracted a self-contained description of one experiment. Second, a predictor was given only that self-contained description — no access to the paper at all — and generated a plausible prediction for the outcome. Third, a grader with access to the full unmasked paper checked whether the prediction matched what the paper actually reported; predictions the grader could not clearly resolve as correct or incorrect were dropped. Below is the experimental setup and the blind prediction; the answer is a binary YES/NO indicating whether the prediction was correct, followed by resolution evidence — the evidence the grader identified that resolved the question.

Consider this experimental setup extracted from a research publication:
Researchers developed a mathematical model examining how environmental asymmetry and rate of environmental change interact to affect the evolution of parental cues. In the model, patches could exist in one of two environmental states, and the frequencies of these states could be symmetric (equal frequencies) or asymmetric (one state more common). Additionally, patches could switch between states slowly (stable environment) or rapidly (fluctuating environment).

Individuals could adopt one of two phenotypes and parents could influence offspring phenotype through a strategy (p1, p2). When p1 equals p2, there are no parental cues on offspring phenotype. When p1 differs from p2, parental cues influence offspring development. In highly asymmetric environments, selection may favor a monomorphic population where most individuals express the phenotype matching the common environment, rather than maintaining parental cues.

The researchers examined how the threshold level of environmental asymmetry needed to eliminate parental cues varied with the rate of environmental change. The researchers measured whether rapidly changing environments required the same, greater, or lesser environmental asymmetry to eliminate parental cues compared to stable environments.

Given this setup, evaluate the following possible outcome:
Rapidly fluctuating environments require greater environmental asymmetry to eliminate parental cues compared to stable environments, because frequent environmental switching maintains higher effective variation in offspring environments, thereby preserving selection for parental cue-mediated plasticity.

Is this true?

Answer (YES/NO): NO